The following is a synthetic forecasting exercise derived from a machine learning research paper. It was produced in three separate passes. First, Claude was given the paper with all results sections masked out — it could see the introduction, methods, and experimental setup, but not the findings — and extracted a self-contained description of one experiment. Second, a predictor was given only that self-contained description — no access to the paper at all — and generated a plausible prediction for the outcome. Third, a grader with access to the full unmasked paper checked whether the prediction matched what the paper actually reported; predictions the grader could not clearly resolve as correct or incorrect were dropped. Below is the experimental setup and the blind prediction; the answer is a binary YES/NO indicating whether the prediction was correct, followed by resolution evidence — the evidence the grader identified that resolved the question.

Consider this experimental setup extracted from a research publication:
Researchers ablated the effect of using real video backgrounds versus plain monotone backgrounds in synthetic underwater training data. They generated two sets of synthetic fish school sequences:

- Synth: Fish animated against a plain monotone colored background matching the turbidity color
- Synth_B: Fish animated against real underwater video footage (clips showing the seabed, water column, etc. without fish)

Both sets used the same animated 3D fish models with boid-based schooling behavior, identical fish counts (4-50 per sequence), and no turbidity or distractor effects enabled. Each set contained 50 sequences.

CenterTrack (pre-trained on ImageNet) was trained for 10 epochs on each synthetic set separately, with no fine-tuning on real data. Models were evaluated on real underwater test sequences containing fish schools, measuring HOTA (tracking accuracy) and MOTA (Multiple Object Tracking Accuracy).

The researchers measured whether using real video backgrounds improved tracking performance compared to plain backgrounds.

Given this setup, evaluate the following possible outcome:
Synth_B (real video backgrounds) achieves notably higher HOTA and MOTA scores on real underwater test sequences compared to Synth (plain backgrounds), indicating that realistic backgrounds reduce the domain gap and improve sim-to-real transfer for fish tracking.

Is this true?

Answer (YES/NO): YES